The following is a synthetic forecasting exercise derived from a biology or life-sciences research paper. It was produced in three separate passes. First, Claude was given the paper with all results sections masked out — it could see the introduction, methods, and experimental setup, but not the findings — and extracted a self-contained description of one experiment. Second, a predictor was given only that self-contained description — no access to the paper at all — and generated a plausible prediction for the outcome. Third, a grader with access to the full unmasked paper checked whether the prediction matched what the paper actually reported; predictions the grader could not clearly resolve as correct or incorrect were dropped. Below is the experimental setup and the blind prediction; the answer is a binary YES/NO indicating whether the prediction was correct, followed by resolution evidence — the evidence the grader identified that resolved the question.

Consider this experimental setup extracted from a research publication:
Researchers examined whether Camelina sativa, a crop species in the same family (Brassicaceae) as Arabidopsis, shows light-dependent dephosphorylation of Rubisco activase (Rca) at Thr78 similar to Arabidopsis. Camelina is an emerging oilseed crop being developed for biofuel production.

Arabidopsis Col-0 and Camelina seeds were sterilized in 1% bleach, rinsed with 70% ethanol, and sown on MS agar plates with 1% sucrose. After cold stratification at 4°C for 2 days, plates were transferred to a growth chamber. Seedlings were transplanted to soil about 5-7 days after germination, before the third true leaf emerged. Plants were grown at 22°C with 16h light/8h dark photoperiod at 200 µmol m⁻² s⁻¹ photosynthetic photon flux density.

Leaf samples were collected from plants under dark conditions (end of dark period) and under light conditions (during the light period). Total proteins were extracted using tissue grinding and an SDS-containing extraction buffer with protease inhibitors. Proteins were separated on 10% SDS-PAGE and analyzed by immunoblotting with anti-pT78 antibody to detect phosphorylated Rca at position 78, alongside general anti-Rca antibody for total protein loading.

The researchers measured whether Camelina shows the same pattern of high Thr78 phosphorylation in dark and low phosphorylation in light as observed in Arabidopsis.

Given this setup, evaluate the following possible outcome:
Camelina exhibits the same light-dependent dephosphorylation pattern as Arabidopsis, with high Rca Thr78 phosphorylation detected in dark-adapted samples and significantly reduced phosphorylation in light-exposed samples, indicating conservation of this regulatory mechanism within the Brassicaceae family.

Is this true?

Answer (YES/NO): NO